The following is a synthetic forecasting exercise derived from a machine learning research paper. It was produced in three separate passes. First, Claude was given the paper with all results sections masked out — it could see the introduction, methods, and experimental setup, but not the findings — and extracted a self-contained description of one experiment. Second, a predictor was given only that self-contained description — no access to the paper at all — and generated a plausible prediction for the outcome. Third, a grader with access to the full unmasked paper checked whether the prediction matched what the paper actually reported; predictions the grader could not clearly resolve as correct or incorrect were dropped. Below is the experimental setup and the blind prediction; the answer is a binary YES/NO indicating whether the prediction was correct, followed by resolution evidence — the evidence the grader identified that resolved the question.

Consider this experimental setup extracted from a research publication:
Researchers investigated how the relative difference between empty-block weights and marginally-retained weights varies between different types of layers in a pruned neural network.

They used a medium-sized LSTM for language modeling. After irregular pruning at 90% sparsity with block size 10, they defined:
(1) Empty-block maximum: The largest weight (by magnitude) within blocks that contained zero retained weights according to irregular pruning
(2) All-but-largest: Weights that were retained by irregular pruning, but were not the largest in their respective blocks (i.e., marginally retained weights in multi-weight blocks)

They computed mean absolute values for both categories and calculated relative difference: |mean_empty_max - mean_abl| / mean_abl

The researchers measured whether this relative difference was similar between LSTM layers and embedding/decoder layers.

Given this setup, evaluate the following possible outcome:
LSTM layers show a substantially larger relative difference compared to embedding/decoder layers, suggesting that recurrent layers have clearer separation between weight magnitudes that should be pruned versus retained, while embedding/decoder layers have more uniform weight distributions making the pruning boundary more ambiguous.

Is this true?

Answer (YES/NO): NO